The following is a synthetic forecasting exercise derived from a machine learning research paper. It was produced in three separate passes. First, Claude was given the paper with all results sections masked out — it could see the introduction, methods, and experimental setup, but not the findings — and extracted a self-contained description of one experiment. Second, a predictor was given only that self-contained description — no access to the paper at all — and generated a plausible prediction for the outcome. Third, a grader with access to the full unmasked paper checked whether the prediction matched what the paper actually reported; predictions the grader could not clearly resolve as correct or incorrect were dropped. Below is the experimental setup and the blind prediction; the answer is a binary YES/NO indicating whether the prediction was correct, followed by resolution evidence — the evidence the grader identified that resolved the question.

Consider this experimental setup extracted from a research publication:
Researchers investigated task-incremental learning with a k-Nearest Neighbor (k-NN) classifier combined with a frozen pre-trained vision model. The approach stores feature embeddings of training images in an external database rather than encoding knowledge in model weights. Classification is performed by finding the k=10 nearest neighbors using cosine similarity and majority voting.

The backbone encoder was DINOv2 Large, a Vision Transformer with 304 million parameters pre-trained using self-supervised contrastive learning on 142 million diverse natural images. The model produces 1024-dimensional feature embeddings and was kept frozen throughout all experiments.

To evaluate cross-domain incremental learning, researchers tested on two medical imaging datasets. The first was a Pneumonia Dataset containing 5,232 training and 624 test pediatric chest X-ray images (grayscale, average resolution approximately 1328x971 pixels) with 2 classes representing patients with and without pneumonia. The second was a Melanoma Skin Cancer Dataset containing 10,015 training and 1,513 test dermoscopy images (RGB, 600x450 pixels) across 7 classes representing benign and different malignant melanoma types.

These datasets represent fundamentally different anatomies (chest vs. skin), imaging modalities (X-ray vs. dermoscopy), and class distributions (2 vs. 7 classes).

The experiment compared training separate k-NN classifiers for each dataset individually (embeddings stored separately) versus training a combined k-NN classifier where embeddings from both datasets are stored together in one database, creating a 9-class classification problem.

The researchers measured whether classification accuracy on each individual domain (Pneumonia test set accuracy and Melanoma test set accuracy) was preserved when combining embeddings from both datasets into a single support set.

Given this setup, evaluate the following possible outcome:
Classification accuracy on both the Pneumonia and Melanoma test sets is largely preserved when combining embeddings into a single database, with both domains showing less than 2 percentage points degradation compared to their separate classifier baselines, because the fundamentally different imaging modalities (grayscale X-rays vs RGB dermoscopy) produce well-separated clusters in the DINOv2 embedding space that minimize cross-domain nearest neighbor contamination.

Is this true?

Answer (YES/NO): YES